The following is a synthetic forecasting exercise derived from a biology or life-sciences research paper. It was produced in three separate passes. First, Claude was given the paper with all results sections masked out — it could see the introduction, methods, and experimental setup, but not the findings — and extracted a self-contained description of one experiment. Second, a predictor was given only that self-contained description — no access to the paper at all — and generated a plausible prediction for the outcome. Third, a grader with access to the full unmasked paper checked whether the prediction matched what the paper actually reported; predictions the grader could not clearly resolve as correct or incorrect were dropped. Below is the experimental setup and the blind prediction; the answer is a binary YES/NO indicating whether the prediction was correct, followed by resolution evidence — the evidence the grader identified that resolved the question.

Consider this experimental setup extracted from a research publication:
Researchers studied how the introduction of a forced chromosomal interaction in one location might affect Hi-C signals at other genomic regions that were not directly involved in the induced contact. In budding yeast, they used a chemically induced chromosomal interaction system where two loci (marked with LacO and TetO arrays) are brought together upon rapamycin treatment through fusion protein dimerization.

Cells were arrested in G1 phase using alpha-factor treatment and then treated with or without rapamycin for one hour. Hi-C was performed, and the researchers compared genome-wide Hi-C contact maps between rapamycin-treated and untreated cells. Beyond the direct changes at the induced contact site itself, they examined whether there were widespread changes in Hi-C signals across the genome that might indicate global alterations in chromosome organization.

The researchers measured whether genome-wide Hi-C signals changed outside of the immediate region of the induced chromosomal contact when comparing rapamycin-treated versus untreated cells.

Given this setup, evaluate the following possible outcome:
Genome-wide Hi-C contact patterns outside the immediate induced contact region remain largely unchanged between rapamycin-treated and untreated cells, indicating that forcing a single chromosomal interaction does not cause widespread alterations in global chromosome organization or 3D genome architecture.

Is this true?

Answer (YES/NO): YES